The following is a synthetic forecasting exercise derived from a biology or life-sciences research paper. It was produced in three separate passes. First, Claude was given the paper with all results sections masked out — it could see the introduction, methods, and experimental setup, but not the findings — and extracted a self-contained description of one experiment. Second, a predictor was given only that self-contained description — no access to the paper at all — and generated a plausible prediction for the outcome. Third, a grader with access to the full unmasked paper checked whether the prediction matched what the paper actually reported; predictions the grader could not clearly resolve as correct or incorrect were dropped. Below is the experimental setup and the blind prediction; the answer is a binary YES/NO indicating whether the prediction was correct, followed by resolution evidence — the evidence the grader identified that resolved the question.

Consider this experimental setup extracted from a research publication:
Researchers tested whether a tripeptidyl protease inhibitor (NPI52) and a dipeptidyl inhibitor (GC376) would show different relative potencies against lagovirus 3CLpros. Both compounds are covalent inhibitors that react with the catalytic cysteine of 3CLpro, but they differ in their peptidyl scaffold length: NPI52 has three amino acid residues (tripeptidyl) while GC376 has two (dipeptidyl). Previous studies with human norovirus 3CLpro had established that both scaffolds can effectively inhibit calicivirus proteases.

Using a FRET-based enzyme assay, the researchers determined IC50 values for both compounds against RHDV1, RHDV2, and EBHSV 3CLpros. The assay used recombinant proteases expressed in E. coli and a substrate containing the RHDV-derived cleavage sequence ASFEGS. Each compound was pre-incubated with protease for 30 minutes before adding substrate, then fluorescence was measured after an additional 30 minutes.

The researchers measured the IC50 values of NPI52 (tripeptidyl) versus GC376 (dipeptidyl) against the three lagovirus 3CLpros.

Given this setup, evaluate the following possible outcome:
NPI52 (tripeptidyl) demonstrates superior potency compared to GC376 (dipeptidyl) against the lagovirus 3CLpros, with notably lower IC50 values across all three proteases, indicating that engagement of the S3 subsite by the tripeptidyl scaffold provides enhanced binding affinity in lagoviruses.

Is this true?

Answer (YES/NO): YES